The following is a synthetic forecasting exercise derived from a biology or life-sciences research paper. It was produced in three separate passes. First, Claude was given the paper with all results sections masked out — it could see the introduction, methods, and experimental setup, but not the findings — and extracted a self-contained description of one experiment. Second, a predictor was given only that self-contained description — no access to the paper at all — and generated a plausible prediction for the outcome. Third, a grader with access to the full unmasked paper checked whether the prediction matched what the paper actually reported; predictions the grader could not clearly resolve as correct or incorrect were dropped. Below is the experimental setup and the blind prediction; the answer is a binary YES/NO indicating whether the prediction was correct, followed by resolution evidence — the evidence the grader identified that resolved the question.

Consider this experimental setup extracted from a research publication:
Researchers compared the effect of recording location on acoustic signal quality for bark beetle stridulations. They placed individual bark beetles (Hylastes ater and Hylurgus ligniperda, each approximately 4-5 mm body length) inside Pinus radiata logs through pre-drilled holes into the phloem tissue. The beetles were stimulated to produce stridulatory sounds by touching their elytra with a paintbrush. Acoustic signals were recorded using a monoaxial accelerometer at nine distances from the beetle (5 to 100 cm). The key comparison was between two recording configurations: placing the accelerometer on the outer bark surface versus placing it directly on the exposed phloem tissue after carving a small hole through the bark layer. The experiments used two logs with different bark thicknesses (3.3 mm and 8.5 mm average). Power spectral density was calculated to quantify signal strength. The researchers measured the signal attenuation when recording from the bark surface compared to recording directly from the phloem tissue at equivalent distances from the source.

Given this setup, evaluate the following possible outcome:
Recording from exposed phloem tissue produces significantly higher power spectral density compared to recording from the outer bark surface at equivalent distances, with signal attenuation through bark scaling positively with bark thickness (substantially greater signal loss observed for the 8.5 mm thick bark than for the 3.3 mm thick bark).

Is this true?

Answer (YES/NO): NO